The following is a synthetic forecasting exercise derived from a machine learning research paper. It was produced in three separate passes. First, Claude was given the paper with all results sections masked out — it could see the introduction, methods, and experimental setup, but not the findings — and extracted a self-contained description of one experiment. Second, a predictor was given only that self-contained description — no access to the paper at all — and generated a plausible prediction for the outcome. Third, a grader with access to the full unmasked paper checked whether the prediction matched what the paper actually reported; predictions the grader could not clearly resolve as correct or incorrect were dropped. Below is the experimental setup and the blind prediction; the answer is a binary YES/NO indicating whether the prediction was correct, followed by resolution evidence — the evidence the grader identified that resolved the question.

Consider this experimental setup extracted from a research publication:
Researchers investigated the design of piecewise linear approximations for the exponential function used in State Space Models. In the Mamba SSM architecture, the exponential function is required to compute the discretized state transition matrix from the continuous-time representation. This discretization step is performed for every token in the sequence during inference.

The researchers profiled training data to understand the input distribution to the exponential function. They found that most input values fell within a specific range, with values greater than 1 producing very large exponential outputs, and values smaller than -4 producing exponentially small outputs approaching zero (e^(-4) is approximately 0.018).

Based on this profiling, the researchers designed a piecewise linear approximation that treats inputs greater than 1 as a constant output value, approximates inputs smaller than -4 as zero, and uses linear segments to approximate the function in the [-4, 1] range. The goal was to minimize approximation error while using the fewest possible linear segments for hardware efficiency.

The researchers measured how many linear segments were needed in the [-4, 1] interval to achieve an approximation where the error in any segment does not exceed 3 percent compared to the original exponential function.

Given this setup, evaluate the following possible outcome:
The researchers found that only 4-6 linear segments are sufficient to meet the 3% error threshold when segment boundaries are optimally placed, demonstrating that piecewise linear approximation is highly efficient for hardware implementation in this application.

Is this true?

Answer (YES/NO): NO